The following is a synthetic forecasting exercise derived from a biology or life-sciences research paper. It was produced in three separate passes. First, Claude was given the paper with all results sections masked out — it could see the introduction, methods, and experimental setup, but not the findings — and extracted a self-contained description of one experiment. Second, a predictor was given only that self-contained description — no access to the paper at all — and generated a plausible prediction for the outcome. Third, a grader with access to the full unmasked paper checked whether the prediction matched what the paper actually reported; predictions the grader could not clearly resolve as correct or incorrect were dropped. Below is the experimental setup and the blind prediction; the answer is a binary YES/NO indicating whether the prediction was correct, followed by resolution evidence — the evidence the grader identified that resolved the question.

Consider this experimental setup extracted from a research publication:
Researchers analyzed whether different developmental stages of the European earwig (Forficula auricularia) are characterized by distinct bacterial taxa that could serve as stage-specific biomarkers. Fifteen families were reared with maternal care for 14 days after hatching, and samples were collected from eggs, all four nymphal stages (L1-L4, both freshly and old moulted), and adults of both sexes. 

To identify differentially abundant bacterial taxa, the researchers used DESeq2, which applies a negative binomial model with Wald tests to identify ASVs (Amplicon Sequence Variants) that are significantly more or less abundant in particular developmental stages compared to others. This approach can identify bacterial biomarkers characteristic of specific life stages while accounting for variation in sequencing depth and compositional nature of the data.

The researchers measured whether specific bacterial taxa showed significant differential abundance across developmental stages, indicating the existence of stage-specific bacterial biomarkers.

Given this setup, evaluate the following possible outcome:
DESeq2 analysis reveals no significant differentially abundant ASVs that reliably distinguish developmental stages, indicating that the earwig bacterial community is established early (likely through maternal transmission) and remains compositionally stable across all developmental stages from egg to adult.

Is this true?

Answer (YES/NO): NO